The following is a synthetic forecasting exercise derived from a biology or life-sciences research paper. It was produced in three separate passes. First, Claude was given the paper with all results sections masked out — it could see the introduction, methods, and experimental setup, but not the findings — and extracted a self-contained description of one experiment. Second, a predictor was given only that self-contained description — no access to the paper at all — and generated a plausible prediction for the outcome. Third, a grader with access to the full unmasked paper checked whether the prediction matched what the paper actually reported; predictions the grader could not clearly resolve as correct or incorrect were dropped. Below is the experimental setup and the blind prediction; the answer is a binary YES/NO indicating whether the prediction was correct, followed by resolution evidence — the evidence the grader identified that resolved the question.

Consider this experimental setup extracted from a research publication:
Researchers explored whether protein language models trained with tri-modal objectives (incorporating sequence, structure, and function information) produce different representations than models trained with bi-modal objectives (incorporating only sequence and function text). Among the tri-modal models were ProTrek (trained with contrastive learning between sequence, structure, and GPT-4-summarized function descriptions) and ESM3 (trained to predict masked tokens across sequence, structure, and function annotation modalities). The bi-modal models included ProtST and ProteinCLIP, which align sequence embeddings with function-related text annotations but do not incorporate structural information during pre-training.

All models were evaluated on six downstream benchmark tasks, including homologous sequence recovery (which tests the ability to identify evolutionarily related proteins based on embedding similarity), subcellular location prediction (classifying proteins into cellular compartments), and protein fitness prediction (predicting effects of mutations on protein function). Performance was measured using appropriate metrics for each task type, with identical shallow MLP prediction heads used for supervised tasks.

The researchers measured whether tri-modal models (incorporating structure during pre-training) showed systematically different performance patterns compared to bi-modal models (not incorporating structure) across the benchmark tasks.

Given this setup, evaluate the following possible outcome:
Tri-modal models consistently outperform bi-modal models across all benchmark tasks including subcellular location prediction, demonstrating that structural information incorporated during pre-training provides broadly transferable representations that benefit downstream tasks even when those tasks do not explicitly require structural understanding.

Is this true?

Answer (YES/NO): NO